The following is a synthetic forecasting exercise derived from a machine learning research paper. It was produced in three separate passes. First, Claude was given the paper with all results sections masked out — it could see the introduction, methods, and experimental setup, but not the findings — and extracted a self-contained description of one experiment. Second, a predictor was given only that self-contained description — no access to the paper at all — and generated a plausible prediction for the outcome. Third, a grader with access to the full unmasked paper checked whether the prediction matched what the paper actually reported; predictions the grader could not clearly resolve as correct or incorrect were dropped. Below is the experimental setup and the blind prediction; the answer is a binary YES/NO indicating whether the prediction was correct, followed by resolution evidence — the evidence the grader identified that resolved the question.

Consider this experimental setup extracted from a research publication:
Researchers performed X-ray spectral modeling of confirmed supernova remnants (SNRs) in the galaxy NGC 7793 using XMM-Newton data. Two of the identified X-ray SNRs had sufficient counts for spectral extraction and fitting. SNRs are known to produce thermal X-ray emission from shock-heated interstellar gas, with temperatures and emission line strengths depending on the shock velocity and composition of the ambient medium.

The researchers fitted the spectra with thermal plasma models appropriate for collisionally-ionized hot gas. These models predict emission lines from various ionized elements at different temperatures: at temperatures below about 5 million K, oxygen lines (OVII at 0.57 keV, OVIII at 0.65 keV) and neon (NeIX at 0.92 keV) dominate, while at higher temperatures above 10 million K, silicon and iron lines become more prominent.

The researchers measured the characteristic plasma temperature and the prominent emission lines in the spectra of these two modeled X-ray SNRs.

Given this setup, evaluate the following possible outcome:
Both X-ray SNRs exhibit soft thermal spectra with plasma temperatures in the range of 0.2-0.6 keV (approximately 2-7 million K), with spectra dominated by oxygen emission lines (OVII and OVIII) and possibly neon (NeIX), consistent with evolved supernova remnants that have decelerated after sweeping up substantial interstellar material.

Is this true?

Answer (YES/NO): NO